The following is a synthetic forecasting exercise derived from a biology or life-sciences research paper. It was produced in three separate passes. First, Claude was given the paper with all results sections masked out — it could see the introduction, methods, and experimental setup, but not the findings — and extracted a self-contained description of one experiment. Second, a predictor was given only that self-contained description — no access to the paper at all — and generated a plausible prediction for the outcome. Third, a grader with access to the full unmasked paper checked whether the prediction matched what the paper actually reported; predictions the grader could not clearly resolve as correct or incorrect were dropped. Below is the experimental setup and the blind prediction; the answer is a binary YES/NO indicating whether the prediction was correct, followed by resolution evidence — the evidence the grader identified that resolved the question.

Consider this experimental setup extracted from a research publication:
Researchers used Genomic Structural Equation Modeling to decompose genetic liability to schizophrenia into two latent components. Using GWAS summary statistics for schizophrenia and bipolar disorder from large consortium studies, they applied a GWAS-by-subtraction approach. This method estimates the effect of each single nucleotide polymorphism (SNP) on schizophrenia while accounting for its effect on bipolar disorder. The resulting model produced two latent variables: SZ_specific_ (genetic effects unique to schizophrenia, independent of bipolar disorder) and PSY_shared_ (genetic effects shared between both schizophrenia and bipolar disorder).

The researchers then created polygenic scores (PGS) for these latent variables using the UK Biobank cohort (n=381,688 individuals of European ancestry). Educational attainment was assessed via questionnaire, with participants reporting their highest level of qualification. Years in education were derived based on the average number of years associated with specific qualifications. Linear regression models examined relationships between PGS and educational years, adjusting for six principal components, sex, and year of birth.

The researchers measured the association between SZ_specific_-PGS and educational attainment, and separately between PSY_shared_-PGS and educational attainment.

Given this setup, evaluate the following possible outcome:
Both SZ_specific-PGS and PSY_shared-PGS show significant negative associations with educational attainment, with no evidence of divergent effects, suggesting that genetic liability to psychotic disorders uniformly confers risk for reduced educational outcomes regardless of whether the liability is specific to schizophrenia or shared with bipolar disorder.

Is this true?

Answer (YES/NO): NO